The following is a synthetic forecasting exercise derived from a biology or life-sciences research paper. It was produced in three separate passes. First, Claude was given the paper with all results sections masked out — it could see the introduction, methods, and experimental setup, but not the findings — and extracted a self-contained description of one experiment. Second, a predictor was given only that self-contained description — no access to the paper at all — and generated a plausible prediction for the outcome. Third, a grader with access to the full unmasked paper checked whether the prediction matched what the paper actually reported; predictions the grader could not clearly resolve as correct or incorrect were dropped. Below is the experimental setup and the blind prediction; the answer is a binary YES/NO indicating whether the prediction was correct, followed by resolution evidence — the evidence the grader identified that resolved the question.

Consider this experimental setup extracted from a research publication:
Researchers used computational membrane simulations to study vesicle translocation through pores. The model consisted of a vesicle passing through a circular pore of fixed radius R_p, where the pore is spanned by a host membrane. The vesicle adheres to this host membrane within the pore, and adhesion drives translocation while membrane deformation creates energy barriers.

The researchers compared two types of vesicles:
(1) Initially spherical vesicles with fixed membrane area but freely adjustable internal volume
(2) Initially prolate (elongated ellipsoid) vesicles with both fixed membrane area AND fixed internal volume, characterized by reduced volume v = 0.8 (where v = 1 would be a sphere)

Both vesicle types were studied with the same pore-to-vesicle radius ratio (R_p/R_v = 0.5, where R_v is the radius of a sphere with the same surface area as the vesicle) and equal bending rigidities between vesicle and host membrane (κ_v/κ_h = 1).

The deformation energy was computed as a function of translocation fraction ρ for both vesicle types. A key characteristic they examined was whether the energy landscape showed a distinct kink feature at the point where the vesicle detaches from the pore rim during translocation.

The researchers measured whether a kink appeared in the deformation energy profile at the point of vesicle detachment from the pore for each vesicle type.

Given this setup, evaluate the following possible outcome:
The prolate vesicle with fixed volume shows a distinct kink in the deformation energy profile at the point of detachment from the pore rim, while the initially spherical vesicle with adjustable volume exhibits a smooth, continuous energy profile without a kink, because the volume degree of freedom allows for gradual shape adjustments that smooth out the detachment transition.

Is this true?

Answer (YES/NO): NO